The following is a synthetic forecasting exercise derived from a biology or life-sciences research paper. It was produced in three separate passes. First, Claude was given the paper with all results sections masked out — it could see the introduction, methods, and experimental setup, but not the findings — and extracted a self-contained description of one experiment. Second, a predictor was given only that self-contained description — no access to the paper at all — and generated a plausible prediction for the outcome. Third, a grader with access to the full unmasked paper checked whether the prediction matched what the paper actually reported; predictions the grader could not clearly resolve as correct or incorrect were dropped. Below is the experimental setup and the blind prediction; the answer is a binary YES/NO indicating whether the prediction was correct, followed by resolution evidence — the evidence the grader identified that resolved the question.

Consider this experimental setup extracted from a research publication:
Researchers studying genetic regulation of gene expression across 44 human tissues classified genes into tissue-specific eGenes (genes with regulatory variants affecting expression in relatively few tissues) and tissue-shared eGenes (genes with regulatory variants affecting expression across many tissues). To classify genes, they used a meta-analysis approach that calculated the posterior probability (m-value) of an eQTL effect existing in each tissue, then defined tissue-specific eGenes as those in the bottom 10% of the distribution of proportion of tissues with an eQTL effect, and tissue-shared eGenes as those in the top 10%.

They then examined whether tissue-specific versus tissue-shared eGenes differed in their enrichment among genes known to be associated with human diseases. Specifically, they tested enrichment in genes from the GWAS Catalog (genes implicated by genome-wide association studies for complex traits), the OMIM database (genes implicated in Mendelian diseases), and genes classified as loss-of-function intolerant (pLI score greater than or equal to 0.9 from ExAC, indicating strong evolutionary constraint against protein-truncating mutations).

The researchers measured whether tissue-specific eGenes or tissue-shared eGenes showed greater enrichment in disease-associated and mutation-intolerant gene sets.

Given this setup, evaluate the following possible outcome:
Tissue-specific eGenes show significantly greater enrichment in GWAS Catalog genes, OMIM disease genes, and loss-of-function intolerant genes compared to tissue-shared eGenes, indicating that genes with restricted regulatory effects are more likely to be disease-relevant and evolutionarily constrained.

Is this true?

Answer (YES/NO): YES